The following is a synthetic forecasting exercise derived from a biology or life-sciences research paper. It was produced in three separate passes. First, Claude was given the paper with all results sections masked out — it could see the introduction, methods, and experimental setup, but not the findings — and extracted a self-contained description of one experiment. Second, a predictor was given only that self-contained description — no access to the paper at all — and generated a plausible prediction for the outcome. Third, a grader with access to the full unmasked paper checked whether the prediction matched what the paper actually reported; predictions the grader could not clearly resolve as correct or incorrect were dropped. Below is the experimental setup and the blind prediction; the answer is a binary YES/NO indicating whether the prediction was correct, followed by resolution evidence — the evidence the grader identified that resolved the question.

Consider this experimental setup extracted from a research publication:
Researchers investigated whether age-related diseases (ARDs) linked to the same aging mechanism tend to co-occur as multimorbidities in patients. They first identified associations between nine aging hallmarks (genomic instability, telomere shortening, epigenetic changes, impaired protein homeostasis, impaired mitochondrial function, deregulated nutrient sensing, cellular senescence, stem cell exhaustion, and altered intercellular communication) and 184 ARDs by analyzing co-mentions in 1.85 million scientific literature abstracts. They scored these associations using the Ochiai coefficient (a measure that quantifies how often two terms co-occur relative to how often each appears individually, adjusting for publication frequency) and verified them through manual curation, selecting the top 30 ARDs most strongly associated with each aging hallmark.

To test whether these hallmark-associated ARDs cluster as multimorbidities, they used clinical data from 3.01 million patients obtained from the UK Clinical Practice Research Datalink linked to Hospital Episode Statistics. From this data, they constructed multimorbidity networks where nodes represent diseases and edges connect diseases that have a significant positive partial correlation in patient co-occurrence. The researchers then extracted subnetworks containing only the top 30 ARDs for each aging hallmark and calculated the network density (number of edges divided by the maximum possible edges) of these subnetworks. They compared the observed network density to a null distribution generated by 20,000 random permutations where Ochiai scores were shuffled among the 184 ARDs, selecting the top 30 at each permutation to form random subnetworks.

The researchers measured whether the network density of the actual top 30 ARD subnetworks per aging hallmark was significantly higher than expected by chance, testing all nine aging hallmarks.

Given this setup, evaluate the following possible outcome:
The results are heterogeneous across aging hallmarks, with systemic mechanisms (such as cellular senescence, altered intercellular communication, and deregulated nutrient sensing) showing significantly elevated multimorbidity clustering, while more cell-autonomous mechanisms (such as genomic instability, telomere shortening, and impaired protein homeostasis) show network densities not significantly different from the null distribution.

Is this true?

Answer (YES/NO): YES